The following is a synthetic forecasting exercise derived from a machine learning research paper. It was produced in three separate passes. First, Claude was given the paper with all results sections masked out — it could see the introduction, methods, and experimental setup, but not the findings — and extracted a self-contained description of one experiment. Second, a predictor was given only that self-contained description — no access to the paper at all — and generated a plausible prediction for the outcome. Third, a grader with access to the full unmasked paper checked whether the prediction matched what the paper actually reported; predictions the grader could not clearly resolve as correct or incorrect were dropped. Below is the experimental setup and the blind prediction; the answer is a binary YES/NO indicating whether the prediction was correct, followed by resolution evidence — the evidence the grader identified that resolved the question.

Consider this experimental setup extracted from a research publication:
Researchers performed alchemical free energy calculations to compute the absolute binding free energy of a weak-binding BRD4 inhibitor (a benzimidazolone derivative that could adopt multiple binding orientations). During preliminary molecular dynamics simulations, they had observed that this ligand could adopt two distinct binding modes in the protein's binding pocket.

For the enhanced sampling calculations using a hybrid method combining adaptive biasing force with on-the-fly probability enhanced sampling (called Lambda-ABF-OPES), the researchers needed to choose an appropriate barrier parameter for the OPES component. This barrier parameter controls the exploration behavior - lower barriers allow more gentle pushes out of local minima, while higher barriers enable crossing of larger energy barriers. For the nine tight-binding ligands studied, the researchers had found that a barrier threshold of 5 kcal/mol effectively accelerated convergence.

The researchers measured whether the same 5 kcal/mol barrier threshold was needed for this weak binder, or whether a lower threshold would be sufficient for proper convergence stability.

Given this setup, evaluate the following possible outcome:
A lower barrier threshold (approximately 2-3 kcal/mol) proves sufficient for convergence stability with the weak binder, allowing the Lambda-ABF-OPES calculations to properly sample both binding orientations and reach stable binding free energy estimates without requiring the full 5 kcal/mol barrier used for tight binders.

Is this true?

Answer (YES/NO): YES